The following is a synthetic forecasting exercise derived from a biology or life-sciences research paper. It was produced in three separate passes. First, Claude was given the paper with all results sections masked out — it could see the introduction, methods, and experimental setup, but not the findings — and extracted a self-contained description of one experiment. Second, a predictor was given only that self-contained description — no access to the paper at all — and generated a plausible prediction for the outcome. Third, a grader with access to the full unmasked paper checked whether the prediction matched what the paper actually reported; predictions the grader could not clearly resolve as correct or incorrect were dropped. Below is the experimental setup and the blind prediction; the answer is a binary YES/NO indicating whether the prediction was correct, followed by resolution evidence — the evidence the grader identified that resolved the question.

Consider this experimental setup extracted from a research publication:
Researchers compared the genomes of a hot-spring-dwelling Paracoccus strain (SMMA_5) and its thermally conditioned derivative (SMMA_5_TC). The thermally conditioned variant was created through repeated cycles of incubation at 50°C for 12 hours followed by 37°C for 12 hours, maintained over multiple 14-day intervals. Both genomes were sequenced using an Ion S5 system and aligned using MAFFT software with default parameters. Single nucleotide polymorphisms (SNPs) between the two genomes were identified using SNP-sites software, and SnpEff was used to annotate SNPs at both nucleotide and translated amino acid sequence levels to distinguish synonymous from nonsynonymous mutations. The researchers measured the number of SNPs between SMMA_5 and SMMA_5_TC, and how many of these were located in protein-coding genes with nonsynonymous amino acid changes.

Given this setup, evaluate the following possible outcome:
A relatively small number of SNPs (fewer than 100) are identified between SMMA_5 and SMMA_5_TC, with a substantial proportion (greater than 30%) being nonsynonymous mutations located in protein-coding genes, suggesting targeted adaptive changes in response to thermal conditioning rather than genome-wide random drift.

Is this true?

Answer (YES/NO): YES